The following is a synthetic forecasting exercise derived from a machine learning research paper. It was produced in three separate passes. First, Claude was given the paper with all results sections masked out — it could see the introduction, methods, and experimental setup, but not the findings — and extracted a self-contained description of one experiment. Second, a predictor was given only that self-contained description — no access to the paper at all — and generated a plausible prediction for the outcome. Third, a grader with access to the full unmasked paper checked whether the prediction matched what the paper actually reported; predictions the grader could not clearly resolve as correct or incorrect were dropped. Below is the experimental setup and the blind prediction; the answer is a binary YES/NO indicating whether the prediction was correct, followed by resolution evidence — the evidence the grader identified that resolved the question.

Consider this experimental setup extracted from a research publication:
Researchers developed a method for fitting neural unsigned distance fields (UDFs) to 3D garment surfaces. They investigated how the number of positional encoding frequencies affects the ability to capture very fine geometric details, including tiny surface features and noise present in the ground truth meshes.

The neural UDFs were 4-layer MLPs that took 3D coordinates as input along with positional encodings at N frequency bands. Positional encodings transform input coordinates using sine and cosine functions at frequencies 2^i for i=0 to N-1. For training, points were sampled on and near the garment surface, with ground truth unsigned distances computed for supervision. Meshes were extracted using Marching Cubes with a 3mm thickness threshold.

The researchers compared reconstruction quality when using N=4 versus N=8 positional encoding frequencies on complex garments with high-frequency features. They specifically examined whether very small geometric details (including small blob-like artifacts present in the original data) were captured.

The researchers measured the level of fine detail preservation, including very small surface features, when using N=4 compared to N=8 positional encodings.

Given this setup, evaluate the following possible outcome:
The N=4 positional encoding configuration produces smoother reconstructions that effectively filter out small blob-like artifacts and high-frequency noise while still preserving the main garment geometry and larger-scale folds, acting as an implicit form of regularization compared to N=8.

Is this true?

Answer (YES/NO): YES